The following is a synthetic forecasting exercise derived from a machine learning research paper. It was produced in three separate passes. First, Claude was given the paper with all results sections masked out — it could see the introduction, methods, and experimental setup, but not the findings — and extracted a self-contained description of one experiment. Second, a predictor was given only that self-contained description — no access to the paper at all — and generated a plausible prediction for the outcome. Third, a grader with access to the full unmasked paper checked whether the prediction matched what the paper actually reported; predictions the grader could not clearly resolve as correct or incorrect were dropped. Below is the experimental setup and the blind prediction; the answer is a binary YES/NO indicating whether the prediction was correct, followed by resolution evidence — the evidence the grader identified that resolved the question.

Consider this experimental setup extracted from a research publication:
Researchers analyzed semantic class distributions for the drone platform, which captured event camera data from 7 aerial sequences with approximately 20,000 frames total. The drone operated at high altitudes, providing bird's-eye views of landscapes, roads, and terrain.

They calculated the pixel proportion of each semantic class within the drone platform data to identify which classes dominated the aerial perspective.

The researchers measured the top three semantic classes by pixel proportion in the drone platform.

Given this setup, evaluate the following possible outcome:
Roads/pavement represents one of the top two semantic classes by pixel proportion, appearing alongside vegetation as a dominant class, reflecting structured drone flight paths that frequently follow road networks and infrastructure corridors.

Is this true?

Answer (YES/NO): NO